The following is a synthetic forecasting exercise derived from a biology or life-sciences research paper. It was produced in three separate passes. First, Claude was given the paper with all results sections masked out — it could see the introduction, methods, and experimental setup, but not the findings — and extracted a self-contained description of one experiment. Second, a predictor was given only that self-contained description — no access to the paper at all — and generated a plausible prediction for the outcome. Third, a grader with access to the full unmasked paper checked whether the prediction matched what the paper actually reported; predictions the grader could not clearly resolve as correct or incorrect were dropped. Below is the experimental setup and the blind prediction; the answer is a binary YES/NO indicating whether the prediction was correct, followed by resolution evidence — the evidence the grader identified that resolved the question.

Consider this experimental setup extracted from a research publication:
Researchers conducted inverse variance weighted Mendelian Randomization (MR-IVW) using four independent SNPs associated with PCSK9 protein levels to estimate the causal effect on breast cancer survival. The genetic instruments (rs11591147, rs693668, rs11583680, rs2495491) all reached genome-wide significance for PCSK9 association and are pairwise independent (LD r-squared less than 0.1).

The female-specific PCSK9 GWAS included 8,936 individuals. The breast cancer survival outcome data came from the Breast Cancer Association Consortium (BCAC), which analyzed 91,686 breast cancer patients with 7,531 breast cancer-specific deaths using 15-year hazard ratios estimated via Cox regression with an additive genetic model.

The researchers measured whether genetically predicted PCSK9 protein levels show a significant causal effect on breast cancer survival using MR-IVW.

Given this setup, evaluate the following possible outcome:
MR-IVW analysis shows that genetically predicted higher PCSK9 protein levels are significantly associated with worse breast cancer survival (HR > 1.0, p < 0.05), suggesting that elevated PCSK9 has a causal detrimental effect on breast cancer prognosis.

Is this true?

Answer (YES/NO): NO